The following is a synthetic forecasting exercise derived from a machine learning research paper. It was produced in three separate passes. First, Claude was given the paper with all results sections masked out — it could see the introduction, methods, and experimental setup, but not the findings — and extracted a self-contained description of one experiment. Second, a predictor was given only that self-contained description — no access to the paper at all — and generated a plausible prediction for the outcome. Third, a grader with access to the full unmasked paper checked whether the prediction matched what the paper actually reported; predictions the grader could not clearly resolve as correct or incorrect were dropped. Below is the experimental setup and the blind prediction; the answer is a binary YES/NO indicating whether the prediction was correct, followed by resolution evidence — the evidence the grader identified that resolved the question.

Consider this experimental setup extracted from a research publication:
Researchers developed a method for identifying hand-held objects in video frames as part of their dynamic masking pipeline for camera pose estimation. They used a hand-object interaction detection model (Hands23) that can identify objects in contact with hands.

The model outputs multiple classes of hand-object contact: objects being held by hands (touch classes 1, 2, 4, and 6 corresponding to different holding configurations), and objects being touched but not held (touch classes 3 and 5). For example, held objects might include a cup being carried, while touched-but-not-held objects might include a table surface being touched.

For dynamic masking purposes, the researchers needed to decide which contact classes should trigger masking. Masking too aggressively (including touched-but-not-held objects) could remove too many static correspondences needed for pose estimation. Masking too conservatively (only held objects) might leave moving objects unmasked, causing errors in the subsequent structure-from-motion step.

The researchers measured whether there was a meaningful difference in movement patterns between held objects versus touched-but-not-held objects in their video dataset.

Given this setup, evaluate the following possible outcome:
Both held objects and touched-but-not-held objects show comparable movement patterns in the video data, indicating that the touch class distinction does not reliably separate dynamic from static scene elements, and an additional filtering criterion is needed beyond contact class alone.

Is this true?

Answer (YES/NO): NO